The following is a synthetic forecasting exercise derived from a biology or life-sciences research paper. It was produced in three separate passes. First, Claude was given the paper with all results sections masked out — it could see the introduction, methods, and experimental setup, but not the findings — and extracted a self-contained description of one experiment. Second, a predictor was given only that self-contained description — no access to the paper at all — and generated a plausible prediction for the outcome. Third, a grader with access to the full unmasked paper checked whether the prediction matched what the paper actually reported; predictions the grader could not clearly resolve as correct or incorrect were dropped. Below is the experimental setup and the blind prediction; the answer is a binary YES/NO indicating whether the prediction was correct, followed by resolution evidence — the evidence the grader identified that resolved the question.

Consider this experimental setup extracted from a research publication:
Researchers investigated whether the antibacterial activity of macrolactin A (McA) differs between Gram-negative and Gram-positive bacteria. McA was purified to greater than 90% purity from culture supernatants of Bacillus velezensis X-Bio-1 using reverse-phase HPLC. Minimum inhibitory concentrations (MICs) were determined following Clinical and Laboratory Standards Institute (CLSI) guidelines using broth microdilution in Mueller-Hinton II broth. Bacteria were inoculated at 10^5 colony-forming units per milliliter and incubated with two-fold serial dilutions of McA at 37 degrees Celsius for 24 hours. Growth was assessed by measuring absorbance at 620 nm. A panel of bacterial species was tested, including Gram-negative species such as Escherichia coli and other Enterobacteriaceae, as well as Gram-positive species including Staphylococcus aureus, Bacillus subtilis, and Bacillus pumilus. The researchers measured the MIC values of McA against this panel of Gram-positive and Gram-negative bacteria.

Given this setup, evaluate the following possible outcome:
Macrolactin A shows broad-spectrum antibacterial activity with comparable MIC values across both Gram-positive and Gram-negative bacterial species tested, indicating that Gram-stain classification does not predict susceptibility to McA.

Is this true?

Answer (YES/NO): YES